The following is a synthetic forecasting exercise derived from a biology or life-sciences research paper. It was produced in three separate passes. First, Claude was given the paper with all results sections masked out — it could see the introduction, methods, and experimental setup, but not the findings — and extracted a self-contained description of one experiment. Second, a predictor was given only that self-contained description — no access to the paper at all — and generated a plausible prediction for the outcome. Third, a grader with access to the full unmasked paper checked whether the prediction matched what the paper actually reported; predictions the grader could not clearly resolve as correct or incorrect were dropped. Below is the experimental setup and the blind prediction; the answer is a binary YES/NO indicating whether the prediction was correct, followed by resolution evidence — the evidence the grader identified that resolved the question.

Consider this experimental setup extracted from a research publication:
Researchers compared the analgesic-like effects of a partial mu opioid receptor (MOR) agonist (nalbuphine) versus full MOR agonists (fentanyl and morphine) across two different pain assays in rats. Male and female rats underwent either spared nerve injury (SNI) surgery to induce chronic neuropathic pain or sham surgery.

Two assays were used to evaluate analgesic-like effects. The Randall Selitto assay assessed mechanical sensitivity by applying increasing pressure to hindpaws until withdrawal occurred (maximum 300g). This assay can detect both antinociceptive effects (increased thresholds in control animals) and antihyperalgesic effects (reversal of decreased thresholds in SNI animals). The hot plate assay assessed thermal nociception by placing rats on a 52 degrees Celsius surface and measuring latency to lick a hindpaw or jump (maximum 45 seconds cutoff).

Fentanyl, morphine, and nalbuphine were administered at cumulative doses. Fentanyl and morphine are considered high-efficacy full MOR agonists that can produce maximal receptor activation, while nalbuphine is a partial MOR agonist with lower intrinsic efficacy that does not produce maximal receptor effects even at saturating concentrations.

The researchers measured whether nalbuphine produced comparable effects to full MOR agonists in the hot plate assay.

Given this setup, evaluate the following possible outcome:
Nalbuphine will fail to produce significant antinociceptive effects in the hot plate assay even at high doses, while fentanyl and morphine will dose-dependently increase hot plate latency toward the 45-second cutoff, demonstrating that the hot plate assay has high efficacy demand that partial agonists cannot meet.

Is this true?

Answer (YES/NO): YES